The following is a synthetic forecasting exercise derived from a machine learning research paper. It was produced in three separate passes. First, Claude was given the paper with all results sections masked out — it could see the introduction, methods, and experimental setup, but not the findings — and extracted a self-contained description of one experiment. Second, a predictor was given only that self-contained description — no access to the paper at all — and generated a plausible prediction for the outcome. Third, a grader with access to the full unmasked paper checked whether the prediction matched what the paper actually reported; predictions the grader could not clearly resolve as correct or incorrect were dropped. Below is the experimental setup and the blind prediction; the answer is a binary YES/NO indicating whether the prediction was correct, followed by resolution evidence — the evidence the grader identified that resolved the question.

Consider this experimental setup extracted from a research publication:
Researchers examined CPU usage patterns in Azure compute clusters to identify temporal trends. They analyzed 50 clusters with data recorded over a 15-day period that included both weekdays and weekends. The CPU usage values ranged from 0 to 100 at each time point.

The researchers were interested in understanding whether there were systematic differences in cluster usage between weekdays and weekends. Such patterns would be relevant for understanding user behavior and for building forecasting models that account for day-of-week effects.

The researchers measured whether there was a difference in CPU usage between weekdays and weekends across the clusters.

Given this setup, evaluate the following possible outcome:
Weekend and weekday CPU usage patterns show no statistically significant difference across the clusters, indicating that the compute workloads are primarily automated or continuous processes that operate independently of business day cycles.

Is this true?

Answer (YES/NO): NO